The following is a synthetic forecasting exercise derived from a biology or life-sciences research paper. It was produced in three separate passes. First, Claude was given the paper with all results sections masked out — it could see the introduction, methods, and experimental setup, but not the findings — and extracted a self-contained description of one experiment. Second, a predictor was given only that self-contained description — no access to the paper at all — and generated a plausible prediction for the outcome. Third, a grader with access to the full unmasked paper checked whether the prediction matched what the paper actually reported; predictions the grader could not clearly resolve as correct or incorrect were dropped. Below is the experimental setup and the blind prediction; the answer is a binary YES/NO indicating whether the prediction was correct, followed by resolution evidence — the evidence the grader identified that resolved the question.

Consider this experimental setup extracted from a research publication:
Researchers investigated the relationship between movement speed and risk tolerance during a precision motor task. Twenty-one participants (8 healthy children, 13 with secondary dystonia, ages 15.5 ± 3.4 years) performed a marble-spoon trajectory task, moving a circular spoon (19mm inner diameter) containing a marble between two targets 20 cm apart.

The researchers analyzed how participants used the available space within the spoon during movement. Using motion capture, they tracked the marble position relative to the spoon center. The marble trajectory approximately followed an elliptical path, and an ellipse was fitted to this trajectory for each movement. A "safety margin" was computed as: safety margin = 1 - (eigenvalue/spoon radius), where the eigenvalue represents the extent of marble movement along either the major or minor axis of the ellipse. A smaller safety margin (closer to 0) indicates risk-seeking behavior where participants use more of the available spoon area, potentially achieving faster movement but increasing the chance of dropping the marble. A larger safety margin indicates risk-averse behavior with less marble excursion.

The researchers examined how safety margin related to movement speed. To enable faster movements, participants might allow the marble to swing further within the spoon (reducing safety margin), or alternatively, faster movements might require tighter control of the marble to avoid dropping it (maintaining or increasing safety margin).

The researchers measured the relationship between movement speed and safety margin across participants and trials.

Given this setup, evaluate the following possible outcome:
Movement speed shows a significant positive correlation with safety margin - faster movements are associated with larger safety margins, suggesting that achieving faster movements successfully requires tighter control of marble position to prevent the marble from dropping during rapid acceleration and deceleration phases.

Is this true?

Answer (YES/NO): NO